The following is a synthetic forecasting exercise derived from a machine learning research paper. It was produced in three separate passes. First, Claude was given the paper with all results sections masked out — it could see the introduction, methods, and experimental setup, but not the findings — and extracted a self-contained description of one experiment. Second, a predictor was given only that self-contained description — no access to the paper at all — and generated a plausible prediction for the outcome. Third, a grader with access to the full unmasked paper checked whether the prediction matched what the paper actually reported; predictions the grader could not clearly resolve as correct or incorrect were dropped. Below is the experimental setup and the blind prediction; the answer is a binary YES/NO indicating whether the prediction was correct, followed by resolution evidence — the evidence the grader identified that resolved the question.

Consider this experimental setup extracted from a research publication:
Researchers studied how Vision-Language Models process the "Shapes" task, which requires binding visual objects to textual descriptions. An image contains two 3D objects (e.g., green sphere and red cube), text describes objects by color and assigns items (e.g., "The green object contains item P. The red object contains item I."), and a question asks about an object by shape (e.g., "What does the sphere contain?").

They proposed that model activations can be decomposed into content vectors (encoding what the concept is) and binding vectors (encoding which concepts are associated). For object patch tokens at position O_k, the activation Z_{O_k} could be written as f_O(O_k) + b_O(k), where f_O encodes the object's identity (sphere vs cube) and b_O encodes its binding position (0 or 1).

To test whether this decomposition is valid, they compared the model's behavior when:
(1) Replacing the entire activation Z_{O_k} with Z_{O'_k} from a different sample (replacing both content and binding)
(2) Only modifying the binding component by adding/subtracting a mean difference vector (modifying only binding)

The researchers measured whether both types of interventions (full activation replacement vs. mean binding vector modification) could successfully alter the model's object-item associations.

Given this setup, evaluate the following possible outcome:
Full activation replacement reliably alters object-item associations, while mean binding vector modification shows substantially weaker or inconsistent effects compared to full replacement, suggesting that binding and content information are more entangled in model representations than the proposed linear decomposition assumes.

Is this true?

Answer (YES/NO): NO